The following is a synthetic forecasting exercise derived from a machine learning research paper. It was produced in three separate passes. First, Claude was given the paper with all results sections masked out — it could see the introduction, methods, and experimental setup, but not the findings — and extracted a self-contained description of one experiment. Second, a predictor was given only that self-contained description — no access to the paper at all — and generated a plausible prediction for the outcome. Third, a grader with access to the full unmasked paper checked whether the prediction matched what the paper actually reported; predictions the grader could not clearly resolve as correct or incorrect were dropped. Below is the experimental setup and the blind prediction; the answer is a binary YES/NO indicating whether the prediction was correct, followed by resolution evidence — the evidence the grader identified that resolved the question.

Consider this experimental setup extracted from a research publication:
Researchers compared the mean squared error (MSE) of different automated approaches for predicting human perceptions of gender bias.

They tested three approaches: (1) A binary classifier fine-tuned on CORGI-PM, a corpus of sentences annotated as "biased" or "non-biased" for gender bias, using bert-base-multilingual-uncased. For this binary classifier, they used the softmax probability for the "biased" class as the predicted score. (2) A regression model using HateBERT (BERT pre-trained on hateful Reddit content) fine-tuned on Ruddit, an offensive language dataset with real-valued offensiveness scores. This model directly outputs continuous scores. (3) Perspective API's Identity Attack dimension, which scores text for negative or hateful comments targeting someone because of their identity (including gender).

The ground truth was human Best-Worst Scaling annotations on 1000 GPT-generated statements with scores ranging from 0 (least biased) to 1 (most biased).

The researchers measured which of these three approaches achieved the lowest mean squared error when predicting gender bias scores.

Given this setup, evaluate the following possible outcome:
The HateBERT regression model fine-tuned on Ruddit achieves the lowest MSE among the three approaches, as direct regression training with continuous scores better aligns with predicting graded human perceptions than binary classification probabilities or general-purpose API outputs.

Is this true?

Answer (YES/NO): YES